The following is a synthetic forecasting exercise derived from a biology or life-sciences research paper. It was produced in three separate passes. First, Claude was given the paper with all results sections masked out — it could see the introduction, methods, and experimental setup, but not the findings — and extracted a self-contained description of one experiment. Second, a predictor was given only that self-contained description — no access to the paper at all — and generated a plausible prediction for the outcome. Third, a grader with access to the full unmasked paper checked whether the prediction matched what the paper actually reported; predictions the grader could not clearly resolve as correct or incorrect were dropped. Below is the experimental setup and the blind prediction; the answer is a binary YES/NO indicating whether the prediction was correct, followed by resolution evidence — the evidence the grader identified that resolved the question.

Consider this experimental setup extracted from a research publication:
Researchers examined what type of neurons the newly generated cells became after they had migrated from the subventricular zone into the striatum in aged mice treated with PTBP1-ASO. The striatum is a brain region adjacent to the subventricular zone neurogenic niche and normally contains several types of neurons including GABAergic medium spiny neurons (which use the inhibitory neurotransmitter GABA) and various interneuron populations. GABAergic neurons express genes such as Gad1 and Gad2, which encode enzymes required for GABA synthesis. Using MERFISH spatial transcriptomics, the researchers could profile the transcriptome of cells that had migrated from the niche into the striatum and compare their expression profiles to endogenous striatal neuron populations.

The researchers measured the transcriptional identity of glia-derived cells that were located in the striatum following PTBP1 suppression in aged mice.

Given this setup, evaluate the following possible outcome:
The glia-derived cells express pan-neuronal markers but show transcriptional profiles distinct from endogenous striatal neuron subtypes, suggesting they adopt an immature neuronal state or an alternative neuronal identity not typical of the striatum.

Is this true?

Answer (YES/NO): NO